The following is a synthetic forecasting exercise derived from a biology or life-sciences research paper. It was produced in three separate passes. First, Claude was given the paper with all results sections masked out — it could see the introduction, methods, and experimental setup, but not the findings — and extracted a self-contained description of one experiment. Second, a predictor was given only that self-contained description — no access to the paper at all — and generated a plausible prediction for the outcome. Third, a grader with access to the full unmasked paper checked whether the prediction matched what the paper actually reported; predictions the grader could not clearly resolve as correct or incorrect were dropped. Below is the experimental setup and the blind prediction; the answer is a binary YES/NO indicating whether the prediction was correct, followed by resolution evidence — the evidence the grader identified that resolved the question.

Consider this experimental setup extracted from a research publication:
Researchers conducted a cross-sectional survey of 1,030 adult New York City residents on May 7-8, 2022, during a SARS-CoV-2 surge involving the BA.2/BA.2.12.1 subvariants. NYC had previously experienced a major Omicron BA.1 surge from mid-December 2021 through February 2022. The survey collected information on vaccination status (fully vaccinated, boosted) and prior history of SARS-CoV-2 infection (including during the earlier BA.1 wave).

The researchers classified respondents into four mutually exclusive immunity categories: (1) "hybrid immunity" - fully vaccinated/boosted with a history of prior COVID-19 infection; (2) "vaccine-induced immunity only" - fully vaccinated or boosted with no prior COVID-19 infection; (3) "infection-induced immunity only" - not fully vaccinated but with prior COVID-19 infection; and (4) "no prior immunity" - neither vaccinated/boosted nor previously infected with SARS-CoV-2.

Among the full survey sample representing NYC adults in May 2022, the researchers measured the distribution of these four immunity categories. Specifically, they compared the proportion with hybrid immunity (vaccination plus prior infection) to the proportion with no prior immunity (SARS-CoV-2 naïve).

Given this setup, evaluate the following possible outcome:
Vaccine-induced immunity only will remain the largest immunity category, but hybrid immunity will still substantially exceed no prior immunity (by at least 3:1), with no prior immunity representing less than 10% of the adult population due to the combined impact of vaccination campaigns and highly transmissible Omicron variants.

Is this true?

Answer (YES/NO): NO